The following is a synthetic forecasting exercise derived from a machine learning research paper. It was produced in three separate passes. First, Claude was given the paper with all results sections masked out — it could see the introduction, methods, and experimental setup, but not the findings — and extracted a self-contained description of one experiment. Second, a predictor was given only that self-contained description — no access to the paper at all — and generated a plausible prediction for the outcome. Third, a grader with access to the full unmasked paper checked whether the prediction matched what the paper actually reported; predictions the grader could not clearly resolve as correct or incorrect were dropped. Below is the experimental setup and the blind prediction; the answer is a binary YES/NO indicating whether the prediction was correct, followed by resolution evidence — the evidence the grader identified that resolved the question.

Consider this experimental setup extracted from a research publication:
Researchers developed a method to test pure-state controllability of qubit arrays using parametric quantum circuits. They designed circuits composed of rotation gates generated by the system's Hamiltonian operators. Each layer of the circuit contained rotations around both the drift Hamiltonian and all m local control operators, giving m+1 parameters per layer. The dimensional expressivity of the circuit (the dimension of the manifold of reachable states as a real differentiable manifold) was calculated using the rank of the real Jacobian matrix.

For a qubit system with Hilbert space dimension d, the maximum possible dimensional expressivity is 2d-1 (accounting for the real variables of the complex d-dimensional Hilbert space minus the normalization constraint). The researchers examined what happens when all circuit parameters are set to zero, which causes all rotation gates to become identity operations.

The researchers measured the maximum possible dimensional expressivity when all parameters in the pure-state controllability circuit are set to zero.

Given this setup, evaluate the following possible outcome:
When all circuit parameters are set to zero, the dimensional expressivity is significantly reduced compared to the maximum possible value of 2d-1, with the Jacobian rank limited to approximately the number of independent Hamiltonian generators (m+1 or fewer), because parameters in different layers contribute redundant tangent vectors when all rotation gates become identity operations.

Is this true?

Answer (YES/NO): YES